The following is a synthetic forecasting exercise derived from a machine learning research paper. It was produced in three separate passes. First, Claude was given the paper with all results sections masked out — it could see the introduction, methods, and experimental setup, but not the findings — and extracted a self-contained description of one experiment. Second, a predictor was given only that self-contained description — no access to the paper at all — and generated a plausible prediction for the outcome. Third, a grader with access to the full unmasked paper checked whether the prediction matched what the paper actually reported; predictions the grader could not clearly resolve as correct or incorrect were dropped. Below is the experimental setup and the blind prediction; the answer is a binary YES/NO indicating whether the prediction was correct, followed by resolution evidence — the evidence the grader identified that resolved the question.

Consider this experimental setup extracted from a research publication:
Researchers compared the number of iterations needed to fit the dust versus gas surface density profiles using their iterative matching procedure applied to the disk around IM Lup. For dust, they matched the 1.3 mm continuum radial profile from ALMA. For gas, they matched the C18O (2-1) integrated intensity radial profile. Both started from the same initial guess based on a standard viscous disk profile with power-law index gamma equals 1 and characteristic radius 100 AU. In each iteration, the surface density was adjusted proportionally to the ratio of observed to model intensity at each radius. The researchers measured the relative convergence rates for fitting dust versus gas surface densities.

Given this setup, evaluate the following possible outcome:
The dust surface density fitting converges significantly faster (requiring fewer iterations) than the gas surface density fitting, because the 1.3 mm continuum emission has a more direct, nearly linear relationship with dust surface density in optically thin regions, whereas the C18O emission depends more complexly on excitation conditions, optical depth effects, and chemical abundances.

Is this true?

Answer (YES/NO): YES